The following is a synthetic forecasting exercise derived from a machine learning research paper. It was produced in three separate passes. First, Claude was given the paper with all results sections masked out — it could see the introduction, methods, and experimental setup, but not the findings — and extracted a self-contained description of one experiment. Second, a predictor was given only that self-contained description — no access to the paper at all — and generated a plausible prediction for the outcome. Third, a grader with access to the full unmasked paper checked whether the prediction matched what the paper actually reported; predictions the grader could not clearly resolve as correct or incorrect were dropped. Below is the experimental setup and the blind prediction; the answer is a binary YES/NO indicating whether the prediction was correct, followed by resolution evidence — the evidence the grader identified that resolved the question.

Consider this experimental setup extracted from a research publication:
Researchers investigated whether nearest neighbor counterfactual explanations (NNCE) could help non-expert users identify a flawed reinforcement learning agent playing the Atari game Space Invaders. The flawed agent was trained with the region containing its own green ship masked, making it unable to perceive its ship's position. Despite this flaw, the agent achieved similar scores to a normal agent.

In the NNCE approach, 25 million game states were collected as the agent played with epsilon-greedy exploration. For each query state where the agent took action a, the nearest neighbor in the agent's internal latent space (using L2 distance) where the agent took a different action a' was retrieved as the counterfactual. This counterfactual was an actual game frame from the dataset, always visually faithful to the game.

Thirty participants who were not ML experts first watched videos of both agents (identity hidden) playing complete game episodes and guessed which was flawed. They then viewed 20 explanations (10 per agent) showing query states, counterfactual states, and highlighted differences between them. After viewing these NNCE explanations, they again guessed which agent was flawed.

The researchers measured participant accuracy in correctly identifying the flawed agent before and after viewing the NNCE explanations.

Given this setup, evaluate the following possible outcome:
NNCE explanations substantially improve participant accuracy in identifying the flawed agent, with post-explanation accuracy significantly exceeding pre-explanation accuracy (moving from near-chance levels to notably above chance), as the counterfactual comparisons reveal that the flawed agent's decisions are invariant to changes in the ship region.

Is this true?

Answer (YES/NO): NO